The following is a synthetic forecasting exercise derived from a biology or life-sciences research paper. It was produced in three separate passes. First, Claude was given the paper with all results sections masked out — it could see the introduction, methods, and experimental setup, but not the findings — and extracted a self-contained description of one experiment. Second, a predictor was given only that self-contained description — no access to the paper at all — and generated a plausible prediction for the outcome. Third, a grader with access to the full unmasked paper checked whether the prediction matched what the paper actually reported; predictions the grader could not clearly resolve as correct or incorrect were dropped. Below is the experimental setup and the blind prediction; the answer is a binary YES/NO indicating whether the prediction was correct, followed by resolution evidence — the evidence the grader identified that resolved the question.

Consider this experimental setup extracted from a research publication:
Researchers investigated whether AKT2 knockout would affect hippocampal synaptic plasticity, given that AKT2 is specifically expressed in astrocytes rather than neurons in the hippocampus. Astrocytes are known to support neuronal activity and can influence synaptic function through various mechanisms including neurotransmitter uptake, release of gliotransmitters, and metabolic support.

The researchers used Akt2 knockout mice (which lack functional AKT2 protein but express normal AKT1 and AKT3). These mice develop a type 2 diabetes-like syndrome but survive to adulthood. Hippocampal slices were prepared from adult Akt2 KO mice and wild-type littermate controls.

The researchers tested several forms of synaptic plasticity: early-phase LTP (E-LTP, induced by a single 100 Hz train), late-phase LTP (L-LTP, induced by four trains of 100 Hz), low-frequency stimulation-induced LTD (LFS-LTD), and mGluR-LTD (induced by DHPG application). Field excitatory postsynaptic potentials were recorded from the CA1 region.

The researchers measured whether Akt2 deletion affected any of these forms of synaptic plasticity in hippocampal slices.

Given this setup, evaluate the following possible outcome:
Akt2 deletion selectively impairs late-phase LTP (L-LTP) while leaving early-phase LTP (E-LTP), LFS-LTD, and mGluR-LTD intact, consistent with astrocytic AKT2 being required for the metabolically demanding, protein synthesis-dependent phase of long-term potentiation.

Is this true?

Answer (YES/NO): NO